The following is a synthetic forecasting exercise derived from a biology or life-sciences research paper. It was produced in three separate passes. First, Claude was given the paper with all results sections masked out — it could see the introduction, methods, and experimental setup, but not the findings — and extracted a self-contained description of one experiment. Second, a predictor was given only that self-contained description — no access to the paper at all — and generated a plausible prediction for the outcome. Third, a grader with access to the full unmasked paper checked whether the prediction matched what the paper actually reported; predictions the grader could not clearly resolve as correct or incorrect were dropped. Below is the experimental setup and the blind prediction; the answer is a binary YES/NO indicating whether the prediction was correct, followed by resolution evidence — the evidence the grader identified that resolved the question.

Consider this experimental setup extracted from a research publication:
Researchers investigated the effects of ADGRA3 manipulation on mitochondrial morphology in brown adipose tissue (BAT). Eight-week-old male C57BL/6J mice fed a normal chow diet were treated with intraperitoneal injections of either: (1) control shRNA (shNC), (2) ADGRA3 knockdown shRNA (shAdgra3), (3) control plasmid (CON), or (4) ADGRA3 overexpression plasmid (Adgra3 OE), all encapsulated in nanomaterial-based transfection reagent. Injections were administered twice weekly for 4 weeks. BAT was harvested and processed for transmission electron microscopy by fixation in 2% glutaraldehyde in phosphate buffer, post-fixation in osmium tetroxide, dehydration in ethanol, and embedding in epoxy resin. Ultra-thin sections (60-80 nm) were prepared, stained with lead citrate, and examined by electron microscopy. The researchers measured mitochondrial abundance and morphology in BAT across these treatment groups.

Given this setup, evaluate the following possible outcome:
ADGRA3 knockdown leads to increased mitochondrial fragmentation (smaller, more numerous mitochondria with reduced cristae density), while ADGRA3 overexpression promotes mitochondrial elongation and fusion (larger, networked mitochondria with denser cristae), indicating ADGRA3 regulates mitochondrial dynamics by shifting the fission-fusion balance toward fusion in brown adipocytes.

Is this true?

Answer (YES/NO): NO